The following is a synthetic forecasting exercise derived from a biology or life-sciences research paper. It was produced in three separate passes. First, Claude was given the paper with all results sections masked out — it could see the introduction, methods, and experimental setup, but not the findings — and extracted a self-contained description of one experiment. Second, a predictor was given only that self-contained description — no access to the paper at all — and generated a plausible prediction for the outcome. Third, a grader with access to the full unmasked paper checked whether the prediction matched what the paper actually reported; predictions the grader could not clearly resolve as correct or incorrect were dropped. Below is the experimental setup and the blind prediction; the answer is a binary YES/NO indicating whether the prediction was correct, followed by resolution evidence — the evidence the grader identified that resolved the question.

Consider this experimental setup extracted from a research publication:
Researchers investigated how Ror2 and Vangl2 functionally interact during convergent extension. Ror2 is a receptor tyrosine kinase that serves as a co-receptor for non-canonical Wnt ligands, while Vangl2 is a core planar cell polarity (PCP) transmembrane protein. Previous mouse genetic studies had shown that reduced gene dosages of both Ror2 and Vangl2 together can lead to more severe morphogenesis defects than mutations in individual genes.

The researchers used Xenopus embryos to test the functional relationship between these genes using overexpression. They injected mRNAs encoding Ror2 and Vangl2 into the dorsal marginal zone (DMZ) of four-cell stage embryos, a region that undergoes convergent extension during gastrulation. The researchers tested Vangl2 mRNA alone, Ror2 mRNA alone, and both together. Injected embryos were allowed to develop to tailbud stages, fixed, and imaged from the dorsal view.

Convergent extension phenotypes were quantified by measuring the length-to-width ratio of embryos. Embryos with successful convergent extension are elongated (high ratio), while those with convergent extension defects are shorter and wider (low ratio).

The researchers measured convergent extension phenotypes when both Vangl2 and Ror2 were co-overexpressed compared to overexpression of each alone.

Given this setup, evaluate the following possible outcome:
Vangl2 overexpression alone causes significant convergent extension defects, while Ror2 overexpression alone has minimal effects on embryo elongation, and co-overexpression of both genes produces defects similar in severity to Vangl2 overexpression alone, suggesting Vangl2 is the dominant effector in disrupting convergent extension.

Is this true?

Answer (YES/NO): NO